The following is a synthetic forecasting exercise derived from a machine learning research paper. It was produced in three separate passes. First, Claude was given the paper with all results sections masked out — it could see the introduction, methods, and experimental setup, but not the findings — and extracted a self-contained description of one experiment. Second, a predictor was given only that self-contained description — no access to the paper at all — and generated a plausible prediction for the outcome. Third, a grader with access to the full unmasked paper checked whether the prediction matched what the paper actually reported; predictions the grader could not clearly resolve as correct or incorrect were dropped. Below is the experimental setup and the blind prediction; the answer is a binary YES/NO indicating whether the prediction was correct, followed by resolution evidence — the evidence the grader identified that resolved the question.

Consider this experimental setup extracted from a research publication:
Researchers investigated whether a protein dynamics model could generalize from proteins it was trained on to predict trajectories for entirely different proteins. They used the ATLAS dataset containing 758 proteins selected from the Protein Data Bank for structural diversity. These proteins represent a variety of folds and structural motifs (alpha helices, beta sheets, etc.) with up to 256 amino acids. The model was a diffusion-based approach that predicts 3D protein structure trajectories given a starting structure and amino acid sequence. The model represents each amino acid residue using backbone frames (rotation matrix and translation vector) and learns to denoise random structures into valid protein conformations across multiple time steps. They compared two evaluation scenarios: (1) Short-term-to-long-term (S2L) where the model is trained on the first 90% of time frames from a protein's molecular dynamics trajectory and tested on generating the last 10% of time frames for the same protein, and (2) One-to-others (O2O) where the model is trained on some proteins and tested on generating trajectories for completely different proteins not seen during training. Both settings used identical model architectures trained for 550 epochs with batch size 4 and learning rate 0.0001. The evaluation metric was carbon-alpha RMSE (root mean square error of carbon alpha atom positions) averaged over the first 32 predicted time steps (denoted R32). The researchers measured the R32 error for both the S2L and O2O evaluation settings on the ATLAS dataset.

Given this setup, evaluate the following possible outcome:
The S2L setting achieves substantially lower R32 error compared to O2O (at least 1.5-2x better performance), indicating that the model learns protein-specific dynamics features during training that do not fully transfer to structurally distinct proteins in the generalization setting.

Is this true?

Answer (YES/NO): NO